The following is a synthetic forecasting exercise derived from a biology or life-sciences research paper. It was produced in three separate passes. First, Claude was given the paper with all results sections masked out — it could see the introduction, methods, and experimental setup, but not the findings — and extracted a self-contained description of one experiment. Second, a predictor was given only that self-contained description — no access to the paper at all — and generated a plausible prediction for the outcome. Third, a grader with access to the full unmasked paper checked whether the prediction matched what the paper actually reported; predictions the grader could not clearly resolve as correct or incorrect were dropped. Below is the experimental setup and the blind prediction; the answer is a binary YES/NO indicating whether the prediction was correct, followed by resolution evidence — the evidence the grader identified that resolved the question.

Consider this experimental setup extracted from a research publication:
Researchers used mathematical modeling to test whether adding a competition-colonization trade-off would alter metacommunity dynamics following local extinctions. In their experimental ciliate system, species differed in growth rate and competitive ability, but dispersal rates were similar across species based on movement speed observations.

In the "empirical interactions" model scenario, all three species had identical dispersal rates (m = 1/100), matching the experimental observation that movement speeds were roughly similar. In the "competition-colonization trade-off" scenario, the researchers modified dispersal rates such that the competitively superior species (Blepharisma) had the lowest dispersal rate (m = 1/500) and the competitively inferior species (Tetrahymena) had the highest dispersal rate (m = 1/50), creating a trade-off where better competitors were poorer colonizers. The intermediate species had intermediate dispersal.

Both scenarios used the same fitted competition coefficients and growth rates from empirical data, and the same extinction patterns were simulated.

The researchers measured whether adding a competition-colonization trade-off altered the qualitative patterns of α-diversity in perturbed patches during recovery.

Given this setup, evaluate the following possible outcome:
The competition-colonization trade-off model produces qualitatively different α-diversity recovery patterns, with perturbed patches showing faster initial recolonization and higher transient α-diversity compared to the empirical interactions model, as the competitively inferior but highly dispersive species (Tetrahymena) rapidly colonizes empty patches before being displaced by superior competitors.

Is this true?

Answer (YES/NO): NO